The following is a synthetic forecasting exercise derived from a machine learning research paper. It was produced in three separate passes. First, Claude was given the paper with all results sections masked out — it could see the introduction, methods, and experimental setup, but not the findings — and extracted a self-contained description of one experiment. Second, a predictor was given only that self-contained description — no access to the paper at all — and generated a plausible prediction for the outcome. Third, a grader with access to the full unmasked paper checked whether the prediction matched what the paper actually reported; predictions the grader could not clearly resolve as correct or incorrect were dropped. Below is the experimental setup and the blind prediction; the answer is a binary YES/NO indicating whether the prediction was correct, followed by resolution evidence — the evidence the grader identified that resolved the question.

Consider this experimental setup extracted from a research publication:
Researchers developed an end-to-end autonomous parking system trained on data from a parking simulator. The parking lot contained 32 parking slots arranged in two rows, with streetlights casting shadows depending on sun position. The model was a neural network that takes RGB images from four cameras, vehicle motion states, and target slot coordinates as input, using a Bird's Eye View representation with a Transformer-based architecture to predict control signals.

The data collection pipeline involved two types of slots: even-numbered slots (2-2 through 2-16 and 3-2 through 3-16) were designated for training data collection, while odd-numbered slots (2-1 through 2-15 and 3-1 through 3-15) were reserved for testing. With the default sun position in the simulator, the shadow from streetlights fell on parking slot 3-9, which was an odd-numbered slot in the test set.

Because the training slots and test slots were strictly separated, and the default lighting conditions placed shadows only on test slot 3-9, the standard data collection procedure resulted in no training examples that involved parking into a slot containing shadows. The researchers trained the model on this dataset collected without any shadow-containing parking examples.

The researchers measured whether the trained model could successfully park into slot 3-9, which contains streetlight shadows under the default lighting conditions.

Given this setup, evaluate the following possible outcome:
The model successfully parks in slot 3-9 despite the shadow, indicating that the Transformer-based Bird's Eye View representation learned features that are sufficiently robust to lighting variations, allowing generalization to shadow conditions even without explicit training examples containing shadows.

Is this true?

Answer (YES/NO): NO